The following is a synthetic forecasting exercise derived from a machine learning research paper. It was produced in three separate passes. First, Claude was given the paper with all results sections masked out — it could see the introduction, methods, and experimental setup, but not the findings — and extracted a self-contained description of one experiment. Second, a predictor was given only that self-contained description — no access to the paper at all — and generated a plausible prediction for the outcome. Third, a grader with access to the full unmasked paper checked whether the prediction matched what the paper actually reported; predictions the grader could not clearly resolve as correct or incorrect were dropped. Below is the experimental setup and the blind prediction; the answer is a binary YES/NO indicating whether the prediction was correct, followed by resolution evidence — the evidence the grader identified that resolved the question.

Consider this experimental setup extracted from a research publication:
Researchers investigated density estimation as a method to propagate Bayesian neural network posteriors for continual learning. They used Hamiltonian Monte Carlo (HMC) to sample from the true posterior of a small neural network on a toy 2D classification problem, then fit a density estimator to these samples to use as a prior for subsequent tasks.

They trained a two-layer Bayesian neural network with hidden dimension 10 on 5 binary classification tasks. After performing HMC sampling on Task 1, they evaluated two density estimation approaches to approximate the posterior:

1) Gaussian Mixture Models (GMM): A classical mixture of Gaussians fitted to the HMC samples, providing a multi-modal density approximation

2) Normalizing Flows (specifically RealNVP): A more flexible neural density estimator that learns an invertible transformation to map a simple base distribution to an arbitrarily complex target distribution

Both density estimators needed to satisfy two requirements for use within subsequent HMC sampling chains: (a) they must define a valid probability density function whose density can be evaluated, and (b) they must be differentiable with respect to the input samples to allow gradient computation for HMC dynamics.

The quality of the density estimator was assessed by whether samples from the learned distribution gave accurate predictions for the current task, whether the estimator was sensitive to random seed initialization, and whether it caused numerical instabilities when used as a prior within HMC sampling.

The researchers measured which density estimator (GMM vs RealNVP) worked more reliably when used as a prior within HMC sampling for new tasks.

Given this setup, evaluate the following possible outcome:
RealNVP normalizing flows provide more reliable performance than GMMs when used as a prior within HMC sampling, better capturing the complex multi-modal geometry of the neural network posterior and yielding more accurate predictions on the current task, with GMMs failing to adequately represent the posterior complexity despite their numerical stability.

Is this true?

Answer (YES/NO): NO